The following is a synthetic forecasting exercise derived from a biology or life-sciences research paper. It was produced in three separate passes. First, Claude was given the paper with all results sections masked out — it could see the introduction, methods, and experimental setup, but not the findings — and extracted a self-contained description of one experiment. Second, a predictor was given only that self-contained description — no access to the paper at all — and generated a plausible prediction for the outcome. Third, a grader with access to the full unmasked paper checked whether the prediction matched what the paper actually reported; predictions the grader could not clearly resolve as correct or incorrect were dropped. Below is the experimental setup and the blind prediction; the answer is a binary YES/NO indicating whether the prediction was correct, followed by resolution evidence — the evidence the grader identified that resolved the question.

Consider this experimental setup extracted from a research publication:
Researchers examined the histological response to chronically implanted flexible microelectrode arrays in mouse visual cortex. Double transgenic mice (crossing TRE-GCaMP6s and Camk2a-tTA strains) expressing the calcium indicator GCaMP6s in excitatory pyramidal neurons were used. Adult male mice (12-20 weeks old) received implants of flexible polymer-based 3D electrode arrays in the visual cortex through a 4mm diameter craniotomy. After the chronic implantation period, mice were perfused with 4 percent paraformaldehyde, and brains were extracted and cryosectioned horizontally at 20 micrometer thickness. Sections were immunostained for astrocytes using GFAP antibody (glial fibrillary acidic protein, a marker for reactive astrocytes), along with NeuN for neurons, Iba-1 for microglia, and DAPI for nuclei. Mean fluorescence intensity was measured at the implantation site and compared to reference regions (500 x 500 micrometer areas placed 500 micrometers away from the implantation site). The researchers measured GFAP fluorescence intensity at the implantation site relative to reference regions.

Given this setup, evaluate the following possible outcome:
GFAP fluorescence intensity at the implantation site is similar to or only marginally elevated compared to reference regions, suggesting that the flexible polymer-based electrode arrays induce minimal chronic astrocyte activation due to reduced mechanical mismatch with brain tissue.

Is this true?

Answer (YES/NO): NO